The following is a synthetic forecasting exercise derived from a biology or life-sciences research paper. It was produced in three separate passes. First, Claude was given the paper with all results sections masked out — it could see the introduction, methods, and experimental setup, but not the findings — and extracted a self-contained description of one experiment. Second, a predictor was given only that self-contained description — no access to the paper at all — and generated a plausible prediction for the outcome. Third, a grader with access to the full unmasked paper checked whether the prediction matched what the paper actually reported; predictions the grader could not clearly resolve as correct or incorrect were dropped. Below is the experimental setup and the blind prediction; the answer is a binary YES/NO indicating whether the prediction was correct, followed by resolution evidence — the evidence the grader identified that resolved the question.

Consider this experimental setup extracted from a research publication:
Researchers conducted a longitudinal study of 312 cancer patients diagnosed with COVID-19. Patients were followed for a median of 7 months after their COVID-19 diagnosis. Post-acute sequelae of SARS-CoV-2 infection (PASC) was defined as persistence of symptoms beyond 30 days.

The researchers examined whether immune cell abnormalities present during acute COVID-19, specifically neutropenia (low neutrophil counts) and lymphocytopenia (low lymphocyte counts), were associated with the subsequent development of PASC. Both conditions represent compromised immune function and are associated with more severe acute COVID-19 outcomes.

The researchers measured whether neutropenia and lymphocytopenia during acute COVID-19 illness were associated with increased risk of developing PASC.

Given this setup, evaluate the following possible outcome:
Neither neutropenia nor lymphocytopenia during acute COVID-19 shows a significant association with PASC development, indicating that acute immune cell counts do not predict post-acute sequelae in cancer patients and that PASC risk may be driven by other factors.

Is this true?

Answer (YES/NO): YES